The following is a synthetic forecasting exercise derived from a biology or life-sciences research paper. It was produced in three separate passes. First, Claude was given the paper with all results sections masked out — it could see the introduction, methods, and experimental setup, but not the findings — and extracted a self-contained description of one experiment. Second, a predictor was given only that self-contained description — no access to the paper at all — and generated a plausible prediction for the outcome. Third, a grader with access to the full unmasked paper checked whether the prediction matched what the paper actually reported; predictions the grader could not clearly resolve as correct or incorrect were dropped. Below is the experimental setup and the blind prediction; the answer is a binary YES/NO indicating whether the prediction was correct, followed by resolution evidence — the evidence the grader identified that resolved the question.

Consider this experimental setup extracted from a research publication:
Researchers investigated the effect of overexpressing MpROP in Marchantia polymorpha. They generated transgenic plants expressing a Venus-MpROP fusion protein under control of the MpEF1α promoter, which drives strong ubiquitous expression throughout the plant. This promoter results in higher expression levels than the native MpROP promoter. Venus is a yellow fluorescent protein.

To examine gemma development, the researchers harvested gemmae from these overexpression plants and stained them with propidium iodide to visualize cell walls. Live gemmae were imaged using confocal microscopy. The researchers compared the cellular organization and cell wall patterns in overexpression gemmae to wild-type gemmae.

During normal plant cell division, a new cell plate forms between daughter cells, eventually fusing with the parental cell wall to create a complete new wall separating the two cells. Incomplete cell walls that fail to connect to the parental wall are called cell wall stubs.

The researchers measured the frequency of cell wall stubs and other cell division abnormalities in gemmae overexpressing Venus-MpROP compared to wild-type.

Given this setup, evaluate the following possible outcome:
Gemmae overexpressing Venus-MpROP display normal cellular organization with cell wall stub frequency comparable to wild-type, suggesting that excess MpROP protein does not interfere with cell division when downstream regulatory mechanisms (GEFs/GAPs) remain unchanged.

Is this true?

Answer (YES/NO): NO